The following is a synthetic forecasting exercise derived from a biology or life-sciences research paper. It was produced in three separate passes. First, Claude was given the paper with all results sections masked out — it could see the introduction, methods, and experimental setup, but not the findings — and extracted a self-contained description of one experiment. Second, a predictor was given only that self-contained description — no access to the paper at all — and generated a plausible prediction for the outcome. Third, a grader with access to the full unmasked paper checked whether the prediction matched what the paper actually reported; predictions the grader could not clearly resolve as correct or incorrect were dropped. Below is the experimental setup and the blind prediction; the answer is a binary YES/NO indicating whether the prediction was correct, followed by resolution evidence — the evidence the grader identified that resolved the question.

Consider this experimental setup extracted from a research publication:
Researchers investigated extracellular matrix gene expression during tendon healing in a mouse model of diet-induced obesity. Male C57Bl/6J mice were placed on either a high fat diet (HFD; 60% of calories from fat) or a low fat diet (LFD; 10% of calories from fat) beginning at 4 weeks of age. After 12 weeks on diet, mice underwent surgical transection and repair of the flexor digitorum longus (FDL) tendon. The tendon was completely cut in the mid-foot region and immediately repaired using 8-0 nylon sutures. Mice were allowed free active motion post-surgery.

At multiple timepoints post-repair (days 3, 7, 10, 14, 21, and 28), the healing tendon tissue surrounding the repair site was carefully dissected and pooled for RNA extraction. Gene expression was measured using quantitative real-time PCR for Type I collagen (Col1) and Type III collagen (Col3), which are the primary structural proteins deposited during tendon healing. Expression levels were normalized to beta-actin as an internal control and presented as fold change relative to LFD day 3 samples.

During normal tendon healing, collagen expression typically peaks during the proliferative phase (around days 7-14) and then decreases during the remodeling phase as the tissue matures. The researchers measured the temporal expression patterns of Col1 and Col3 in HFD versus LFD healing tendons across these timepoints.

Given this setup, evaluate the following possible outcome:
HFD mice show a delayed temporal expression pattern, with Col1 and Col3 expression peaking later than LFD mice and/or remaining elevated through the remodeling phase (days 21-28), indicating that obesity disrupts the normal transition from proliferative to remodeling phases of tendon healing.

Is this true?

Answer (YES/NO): YES